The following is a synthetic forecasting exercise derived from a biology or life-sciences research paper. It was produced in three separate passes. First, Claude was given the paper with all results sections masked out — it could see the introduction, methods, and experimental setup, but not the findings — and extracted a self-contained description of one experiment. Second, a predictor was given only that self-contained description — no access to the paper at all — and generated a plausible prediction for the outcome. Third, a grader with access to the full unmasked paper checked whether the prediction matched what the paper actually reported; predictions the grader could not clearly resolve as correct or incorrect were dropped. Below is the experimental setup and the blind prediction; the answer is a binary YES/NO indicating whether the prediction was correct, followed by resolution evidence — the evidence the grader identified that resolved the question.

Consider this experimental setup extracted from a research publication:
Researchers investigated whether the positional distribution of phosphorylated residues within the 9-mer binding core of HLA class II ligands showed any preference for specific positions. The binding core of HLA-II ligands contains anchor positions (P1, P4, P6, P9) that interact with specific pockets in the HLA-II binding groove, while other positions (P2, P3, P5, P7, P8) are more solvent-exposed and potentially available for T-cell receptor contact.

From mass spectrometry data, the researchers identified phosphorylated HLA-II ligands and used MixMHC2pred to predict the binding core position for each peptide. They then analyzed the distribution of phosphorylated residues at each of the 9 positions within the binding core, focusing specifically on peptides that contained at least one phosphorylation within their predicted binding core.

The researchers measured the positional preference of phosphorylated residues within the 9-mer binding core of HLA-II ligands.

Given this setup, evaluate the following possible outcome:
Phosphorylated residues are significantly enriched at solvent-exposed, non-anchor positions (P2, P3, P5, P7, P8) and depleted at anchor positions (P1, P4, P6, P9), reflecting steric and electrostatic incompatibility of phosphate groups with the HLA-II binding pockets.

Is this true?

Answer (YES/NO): NO